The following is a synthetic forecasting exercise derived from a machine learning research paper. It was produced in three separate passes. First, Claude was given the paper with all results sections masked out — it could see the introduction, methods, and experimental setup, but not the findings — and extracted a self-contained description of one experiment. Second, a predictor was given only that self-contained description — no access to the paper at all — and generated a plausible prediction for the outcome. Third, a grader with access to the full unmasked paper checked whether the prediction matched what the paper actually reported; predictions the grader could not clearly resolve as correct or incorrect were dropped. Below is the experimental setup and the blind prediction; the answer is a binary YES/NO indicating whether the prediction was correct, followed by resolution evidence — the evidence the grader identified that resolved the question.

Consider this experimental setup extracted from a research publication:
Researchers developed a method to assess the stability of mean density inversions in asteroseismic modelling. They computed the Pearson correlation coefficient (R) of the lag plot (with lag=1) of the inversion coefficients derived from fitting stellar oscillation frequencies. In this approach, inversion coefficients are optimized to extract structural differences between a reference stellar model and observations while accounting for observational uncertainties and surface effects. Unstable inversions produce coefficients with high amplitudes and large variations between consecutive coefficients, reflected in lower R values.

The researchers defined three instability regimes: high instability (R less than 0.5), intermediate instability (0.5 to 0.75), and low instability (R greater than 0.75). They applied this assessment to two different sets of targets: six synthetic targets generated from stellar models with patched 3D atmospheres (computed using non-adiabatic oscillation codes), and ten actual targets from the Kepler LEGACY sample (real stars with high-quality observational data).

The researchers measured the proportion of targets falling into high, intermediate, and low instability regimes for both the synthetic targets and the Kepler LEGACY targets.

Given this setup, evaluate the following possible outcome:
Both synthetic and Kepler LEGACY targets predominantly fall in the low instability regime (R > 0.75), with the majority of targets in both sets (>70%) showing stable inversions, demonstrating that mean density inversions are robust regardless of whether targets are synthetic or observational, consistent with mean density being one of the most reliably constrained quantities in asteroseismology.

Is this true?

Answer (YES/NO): NO